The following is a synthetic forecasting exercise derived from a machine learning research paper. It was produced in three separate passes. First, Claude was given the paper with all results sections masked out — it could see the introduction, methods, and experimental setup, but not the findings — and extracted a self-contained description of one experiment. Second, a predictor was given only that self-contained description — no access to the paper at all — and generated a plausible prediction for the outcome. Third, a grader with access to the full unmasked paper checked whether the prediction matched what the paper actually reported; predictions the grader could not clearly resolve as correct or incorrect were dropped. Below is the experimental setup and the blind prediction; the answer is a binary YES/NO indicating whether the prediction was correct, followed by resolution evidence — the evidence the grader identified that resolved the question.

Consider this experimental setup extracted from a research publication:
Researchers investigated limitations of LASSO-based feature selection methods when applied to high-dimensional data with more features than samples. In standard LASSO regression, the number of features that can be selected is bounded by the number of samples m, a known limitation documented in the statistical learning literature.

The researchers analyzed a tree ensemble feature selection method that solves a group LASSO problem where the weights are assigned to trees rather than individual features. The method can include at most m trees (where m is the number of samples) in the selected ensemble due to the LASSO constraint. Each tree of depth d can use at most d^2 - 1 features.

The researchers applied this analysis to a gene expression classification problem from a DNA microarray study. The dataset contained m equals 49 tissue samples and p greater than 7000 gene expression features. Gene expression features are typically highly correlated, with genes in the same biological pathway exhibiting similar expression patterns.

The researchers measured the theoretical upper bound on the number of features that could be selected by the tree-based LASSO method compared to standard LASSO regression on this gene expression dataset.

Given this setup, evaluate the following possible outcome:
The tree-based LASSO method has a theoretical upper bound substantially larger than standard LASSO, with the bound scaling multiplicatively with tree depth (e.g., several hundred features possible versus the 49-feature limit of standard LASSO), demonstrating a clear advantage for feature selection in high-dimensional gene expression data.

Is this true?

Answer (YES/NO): NO